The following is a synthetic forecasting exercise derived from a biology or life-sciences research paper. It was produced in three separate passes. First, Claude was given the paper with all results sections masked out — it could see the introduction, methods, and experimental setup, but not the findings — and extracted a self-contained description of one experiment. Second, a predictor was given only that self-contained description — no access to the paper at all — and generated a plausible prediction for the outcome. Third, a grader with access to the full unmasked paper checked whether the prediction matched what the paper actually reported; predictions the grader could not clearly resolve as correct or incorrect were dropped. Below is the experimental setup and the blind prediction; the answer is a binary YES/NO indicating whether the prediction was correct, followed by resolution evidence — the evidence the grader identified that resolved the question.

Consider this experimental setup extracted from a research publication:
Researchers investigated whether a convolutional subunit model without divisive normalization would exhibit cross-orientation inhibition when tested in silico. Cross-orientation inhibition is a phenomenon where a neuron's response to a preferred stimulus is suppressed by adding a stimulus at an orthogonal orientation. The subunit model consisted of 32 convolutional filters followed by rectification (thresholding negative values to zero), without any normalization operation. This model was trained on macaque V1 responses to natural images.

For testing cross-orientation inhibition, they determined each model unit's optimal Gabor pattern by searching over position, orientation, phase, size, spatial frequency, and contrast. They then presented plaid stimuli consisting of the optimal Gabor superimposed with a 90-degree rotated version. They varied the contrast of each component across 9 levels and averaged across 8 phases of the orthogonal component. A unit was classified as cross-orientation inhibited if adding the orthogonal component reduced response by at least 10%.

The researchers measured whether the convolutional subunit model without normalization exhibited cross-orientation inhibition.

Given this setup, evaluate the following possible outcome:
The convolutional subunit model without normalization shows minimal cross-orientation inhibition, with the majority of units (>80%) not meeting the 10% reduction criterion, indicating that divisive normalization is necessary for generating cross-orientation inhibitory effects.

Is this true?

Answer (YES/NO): YES